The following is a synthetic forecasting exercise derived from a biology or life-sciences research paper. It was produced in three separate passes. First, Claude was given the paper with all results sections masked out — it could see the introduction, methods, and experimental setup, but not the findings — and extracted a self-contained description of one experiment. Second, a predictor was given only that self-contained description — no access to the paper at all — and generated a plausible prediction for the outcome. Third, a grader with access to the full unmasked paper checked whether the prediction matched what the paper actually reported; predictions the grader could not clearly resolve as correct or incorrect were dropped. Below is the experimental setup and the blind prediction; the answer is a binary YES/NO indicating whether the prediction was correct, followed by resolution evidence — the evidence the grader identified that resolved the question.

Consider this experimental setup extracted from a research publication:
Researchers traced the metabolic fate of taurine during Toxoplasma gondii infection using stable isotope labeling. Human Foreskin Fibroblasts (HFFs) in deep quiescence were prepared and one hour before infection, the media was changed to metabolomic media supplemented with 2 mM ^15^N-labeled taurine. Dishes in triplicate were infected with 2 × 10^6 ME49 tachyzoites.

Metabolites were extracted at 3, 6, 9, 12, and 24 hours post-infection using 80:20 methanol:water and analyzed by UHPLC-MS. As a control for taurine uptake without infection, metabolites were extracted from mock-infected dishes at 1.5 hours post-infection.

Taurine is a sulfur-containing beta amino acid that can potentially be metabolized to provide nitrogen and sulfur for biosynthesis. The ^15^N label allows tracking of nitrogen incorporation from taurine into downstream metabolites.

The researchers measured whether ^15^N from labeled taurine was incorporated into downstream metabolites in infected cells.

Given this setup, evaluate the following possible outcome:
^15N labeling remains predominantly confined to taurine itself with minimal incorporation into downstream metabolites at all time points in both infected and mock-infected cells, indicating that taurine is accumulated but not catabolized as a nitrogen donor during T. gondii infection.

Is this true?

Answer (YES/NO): YES